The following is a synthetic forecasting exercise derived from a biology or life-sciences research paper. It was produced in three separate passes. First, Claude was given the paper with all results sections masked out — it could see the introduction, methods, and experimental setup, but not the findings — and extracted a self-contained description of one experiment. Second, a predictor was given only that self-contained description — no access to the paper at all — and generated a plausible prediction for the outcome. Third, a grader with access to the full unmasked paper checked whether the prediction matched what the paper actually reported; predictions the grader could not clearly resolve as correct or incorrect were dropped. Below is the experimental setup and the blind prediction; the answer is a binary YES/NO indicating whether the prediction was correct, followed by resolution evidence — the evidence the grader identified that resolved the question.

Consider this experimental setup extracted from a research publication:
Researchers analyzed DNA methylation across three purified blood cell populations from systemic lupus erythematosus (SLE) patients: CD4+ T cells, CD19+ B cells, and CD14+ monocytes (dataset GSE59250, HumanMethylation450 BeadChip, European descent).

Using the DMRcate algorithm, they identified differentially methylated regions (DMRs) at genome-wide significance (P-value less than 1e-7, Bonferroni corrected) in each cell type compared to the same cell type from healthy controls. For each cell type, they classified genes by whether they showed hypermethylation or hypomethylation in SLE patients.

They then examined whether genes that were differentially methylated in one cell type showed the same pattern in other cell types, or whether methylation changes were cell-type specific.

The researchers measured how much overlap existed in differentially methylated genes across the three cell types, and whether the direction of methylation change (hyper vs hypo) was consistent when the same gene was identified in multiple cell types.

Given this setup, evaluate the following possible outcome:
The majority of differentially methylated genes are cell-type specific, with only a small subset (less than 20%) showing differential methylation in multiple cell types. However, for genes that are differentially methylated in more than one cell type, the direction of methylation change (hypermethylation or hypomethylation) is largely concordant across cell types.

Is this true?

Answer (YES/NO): NO